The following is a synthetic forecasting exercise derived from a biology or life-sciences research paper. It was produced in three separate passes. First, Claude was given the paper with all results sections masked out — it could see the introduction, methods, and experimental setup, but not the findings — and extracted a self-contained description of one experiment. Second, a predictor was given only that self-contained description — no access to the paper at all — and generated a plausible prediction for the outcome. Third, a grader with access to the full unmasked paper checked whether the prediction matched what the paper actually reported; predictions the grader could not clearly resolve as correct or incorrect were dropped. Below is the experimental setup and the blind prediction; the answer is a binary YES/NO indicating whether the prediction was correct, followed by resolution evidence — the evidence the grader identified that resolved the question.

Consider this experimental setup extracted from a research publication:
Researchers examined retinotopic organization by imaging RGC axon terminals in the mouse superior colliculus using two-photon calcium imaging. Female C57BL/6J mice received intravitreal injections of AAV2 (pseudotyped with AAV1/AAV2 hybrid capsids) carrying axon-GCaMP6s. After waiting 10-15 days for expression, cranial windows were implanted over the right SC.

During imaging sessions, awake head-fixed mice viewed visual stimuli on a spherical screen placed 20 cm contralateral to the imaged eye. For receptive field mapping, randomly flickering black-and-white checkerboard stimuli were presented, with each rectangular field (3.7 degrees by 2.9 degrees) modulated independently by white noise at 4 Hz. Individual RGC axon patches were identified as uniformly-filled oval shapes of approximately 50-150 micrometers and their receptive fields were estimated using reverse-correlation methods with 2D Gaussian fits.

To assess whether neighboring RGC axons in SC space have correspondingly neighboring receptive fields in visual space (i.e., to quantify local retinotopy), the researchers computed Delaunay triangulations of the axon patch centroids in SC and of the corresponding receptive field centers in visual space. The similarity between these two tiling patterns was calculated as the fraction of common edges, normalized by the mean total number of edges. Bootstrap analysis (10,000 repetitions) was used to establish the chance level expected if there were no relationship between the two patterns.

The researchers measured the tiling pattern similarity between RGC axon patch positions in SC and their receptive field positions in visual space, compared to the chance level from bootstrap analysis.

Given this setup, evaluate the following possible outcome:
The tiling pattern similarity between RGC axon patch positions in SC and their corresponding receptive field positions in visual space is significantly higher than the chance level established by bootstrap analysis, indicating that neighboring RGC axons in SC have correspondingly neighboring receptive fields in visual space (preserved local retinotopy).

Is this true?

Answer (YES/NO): YES